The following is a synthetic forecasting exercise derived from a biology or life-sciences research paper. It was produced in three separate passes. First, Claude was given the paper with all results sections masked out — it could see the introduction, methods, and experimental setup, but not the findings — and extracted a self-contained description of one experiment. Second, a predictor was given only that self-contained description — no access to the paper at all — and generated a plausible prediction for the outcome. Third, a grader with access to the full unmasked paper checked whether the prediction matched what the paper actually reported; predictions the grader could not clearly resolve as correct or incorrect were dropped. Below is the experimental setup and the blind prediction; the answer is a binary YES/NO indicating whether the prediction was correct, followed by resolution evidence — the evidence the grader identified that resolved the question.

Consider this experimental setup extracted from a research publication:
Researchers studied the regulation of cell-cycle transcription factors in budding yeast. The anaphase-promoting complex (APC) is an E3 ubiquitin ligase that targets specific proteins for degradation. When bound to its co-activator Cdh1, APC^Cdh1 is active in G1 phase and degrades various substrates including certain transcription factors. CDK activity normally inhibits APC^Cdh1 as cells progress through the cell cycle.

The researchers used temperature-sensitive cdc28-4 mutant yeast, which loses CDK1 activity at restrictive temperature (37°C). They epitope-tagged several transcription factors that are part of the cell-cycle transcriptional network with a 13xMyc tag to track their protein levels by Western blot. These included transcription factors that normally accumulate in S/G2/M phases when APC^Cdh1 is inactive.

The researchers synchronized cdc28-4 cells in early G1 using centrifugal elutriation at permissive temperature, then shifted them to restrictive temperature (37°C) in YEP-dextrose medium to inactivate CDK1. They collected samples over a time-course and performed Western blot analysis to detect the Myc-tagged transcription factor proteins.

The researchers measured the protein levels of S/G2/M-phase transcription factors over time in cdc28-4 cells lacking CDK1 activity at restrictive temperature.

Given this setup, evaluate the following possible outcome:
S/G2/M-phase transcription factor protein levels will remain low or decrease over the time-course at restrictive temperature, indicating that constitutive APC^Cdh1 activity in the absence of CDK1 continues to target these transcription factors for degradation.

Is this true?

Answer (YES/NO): YES